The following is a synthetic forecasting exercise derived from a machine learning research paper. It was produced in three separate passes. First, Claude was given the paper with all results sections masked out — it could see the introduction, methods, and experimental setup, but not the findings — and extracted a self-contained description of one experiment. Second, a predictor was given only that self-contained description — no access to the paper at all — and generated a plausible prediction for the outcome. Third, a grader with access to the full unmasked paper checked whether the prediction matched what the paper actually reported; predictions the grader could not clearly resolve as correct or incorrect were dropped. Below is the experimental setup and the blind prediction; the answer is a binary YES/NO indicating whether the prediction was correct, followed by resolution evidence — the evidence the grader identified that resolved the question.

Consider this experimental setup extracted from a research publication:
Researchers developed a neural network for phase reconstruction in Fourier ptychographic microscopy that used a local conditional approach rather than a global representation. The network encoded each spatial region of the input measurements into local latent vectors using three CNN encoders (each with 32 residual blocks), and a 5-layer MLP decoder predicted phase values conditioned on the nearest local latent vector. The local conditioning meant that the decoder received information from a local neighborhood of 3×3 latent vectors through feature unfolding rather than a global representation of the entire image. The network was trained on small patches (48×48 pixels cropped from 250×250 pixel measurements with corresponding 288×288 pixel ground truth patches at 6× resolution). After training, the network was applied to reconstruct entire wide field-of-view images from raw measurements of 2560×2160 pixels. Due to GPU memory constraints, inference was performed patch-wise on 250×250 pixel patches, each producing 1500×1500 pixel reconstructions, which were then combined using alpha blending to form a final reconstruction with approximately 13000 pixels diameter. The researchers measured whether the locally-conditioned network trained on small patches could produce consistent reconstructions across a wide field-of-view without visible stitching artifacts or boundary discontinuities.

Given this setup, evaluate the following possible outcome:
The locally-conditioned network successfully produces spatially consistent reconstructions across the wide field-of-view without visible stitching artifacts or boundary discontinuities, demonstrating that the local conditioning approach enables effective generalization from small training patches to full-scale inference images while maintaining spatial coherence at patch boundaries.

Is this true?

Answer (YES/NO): YES